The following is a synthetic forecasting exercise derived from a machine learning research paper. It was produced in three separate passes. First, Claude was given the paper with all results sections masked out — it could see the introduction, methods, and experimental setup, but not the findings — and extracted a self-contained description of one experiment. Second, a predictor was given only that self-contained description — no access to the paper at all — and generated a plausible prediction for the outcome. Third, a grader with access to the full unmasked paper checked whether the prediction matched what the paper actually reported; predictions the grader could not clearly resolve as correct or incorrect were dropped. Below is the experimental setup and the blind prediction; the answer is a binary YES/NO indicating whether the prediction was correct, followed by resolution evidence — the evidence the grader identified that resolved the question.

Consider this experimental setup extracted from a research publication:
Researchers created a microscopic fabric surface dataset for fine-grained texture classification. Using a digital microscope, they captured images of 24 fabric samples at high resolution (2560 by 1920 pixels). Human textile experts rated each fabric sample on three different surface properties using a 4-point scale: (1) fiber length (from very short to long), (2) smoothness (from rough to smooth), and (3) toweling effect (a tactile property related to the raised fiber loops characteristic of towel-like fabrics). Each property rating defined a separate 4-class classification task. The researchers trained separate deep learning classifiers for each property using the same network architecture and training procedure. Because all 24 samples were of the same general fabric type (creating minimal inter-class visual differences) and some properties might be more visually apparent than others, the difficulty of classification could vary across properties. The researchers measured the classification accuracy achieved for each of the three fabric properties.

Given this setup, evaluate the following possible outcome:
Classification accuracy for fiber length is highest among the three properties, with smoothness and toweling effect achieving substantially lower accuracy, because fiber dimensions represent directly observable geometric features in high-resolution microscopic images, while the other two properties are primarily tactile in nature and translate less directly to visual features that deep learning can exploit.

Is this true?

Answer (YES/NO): YES